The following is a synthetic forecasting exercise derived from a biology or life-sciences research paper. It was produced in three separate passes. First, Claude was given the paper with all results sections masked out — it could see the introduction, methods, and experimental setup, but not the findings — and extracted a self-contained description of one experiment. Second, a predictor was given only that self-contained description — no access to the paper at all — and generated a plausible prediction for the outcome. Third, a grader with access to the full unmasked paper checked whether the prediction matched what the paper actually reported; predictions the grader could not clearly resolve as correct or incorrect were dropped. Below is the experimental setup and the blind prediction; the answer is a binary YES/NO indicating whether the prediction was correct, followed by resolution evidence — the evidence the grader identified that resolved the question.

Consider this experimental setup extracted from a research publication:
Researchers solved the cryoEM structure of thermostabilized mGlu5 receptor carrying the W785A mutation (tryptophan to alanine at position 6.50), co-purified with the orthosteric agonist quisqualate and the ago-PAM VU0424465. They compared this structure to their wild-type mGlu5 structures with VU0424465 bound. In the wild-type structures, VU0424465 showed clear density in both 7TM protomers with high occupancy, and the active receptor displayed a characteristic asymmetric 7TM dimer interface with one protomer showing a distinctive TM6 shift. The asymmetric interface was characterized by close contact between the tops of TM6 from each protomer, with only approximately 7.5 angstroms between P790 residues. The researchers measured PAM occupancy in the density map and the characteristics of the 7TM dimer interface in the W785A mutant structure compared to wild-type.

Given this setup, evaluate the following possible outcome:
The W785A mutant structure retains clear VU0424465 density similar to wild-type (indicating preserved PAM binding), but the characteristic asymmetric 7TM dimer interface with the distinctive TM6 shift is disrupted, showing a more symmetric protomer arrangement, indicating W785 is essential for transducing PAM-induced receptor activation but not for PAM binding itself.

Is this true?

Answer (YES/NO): NO